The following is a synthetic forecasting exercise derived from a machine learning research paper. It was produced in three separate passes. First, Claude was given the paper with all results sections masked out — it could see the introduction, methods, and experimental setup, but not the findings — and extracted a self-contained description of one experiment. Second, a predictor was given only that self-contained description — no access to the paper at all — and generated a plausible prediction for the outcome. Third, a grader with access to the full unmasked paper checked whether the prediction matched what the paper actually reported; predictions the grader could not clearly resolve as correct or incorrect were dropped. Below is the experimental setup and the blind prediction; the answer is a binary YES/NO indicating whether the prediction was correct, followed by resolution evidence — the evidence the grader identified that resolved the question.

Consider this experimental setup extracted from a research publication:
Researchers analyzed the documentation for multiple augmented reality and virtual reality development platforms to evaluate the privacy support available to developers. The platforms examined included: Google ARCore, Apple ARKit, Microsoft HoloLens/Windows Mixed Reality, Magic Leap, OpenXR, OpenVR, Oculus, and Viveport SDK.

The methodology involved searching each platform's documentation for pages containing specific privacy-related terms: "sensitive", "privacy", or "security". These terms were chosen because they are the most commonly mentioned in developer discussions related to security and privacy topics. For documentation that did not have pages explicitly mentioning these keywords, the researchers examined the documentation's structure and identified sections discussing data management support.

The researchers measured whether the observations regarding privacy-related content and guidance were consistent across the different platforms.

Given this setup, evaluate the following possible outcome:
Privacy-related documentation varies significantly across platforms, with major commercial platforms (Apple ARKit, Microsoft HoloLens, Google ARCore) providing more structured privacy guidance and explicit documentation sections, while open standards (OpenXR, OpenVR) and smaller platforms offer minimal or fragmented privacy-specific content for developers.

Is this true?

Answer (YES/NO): NO